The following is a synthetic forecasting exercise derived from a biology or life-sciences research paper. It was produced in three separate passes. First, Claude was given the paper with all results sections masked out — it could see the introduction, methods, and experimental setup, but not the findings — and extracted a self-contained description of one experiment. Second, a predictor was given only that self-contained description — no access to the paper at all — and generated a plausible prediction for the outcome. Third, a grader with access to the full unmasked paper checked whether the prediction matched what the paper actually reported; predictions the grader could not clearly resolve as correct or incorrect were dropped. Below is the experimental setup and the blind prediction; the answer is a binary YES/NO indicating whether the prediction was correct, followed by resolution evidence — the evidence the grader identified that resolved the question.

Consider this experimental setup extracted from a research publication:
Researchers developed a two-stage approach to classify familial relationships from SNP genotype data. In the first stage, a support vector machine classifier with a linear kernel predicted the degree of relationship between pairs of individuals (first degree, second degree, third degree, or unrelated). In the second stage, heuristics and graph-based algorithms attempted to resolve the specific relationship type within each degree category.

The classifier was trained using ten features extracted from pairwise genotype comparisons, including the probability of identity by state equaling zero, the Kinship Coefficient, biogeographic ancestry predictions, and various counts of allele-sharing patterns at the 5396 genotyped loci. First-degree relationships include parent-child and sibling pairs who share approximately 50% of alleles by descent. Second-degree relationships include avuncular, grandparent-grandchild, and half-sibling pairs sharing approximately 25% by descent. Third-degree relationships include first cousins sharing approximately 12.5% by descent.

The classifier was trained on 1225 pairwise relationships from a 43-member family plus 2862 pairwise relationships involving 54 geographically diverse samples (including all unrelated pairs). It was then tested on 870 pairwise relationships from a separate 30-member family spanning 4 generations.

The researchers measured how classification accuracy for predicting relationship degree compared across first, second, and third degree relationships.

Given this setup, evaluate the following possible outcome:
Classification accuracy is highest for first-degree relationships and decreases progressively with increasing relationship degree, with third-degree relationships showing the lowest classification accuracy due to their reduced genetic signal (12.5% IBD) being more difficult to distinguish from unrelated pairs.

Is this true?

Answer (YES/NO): NO